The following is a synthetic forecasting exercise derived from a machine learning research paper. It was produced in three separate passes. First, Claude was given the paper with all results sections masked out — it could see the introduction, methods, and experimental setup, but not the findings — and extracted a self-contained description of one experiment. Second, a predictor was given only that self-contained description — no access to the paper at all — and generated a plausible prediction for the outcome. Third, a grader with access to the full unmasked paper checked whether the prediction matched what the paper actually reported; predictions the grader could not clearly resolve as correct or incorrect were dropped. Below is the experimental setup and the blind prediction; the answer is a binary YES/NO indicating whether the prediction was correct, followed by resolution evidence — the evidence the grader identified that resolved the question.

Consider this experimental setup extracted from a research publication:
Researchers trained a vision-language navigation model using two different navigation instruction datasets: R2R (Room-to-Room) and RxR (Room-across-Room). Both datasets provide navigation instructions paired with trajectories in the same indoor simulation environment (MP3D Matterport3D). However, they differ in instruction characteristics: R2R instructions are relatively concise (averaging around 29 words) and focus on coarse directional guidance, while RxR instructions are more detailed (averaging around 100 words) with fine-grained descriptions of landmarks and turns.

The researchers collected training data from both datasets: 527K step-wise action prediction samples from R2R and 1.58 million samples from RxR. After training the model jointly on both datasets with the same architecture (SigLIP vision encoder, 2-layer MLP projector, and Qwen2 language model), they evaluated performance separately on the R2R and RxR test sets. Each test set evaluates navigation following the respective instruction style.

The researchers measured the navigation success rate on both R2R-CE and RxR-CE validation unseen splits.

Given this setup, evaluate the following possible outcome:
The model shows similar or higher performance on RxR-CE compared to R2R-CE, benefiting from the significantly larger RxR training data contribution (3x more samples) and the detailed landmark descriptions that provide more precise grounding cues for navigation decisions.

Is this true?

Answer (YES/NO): YES